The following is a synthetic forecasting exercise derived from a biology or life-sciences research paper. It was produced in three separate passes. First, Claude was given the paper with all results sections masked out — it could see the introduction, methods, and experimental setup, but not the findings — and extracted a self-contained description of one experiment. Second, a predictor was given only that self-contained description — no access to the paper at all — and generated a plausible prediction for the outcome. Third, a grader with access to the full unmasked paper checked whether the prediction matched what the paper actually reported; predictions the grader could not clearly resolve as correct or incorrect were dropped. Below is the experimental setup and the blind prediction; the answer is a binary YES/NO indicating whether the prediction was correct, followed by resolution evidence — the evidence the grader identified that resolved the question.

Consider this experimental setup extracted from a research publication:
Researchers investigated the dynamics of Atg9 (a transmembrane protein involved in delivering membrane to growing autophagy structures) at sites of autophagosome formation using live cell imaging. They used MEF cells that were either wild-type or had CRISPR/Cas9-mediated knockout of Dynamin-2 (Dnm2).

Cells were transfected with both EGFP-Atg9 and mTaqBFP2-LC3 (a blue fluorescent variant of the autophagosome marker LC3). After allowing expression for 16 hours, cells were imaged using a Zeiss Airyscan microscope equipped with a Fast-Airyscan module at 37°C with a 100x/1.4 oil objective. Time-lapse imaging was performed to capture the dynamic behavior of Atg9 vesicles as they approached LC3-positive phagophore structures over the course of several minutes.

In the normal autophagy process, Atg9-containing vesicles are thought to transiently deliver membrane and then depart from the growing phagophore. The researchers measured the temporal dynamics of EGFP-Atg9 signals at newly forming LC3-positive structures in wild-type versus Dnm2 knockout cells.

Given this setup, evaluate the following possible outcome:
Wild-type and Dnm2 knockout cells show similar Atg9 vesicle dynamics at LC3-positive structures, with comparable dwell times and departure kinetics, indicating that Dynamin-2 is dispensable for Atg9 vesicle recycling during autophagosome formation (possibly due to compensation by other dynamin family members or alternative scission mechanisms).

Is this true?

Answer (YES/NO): NO